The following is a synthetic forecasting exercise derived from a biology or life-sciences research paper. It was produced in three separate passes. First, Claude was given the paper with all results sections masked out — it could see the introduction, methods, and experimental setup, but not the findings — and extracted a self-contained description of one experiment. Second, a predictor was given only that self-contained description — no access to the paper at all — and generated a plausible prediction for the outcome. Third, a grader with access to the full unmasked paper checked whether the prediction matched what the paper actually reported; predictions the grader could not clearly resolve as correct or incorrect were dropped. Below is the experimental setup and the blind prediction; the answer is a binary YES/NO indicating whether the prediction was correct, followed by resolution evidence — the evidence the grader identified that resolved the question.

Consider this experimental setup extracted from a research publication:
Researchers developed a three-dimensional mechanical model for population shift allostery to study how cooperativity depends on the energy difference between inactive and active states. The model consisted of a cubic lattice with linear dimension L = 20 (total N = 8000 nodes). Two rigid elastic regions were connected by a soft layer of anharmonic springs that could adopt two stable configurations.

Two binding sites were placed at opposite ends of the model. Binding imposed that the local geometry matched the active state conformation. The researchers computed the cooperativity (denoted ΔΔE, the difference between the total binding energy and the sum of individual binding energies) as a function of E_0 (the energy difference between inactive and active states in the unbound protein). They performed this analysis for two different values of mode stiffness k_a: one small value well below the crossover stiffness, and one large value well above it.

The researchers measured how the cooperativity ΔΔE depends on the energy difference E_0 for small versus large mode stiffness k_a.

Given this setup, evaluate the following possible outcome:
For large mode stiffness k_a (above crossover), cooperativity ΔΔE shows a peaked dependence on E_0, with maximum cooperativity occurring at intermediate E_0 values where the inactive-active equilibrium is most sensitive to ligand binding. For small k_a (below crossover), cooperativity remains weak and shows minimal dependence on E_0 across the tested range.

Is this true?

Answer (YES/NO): NO